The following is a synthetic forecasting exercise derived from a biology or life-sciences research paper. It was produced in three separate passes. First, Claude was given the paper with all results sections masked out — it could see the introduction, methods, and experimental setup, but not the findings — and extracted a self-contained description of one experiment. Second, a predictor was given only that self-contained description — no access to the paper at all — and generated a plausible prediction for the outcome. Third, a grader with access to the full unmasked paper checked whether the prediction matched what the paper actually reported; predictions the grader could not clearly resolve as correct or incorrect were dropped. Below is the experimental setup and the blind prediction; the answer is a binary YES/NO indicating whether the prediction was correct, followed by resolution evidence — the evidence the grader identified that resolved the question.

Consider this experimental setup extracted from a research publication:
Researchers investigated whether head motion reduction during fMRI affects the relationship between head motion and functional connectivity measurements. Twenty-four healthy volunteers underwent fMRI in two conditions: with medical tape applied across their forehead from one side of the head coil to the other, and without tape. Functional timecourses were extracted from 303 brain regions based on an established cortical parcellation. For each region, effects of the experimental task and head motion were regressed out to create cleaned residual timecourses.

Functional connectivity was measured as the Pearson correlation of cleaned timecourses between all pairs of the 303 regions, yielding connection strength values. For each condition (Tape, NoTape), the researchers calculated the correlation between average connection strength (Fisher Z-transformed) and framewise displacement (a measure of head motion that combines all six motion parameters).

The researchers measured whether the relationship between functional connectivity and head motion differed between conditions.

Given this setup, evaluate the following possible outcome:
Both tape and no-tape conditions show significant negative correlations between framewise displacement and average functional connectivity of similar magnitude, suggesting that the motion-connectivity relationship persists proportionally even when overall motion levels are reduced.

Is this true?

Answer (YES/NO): NO